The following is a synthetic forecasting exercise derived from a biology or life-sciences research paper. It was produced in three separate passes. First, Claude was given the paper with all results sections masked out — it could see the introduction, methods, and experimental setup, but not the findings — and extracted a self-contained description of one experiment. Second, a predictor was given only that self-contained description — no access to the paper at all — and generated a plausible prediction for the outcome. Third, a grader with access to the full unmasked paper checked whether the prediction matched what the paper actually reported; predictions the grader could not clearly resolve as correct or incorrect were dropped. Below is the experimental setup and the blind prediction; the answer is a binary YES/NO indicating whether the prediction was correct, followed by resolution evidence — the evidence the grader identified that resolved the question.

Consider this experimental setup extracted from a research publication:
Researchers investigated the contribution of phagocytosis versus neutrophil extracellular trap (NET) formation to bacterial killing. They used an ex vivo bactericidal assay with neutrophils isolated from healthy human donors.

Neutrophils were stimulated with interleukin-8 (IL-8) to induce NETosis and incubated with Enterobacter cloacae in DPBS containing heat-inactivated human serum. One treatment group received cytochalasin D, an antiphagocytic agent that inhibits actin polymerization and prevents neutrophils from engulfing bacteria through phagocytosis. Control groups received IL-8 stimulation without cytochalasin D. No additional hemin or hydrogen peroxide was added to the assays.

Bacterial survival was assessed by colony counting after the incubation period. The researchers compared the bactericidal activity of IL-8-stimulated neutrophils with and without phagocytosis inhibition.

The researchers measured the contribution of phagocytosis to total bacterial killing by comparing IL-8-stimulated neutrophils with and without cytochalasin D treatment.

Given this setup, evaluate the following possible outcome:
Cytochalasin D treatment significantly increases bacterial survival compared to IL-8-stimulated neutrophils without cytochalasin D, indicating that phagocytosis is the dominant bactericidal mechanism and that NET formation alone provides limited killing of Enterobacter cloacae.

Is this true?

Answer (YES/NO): NO